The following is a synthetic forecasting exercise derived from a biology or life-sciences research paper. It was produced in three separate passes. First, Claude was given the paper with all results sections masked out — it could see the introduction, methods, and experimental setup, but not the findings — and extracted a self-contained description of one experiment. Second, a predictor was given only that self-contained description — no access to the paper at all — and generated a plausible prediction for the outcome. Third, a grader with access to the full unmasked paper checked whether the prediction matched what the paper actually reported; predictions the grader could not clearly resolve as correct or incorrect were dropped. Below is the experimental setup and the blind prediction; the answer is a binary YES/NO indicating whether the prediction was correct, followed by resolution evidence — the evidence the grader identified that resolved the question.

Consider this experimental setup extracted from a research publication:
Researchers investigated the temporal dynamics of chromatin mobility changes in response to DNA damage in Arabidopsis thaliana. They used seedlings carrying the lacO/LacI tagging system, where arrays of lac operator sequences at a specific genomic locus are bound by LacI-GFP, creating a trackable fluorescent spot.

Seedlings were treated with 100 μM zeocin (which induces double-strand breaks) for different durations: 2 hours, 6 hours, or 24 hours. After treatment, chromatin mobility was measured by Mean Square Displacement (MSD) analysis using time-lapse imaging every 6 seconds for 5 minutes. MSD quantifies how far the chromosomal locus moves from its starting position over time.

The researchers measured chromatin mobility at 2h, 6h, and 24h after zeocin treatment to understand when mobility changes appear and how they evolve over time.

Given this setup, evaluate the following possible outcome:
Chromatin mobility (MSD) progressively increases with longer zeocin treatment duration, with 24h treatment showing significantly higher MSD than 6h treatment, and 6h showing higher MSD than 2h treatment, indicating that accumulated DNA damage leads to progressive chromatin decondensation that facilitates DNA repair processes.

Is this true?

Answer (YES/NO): NO